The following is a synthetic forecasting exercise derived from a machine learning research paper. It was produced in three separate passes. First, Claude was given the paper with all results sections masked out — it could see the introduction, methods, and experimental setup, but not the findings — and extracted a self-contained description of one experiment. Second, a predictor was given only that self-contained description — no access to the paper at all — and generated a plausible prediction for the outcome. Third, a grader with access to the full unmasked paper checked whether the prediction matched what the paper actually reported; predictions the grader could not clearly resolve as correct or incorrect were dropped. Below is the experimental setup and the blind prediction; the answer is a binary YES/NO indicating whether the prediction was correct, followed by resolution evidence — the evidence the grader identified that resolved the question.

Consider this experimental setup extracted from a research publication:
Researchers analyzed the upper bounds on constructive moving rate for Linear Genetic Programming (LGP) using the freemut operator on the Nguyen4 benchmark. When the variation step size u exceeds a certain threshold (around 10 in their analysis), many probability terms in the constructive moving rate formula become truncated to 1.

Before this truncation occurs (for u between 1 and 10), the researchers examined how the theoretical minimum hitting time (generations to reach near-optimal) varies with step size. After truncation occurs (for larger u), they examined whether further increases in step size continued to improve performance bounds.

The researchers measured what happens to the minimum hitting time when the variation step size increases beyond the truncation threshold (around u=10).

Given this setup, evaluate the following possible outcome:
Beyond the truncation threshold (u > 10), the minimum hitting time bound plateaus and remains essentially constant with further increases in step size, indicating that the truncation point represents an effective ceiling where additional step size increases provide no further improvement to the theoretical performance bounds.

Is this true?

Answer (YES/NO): YES